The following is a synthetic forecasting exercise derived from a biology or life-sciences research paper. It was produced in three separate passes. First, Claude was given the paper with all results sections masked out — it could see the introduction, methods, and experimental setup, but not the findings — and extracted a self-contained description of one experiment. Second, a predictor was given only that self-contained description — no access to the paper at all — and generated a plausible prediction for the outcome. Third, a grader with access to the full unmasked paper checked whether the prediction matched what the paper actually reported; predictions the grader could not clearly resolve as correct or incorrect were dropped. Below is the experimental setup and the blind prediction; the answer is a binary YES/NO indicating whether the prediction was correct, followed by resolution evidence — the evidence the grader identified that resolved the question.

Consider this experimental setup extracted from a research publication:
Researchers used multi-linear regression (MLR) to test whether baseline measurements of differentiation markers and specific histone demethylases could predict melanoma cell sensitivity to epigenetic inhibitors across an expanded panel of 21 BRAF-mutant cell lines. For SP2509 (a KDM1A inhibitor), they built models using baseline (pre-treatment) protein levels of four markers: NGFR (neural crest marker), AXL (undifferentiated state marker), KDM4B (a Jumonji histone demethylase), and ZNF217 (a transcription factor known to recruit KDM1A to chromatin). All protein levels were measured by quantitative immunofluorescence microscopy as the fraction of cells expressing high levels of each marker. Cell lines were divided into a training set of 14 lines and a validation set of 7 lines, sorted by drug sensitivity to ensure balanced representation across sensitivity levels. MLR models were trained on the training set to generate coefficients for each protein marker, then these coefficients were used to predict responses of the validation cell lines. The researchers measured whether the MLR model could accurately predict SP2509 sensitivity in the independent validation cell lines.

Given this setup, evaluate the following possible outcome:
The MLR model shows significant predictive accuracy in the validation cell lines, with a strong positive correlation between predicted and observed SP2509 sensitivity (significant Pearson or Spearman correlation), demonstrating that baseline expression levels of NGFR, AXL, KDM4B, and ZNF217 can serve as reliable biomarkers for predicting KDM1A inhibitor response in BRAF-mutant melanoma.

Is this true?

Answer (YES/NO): YES